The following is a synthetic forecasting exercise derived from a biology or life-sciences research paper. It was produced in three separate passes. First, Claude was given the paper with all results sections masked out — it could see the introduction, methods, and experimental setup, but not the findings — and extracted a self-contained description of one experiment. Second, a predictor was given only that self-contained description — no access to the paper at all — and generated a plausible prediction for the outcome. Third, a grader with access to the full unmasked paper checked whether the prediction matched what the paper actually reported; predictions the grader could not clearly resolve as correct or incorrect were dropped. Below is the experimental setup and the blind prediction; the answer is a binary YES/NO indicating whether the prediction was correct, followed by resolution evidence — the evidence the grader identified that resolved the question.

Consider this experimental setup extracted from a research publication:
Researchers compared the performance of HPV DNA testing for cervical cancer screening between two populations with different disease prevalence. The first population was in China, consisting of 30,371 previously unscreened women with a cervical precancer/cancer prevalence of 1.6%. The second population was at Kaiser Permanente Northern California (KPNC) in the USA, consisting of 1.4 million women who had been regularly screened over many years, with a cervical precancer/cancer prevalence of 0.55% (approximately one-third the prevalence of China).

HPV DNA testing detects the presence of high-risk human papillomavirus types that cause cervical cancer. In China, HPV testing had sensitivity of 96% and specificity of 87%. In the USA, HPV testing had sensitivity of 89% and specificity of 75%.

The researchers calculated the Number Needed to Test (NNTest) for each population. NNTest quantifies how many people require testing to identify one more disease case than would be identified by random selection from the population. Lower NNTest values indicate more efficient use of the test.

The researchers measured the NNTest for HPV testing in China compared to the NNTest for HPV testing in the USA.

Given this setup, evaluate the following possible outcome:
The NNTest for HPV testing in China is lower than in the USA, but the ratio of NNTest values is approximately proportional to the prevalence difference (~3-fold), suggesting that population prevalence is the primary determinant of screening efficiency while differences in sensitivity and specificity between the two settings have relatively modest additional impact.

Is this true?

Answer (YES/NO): NO